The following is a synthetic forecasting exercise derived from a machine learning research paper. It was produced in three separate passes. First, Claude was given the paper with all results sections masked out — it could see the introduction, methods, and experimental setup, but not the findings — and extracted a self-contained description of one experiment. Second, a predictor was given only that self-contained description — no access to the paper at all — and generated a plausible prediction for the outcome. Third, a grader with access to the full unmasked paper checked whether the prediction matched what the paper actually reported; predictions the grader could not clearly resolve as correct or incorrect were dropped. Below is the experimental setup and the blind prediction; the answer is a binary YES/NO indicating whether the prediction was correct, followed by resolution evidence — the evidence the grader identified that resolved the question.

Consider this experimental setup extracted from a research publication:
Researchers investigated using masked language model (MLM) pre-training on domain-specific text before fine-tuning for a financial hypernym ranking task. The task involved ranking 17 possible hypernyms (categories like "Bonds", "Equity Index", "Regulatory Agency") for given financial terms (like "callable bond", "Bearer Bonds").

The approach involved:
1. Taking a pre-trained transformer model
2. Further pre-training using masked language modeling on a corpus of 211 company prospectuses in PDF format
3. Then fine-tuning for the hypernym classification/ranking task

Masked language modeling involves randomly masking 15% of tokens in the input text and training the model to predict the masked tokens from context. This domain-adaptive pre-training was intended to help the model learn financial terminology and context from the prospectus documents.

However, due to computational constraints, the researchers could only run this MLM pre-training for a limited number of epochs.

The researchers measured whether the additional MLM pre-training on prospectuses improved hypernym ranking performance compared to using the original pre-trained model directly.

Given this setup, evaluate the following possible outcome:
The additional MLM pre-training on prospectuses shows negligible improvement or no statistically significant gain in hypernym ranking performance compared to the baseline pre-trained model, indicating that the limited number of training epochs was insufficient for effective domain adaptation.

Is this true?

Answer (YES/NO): YES